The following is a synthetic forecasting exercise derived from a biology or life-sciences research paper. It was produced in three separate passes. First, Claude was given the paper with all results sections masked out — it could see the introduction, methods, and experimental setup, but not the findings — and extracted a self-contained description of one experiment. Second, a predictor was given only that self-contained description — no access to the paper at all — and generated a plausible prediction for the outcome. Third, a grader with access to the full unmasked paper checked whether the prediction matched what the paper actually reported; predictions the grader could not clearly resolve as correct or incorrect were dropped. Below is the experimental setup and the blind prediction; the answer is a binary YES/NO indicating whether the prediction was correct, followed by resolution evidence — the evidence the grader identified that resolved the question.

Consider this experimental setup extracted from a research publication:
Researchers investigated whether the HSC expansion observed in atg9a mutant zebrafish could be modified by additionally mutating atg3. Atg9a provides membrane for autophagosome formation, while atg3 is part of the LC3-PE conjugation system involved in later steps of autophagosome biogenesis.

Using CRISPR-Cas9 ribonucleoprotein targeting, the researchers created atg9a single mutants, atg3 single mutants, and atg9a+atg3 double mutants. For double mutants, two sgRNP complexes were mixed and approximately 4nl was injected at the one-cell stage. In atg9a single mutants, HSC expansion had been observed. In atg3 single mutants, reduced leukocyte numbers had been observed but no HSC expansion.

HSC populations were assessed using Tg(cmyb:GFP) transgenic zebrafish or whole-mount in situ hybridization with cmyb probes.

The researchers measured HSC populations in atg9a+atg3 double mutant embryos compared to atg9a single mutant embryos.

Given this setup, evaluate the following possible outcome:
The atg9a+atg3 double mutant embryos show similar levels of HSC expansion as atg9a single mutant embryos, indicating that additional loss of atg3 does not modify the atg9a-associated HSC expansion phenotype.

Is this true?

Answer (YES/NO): NO